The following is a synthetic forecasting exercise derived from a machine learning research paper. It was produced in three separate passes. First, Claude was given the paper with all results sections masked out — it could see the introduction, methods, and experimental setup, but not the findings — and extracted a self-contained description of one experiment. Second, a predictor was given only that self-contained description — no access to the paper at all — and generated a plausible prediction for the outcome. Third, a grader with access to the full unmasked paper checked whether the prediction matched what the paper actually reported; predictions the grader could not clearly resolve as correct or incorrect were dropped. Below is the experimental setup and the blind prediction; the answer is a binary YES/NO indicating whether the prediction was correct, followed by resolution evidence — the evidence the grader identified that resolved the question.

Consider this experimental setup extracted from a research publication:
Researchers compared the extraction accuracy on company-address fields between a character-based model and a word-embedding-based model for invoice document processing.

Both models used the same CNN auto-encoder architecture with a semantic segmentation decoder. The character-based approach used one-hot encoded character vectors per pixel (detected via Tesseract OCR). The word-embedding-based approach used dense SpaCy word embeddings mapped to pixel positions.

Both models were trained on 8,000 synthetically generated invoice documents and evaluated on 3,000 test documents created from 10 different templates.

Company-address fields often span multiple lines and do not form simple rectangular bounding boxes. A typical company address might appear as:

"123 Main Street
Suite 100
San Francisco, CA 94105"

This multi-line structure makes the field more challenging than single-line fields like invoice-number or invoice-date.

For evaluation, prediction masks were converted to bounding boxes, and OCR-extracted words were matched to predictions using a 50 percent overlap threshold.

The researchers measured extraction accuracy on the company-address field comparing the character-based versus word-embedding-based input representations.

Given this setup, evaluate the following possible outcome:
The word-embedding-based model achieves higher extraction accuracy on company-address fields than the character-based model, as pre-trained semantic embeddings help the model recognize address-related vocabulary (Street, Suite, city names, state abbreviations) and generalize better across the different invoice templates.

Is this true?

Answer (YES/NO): YES